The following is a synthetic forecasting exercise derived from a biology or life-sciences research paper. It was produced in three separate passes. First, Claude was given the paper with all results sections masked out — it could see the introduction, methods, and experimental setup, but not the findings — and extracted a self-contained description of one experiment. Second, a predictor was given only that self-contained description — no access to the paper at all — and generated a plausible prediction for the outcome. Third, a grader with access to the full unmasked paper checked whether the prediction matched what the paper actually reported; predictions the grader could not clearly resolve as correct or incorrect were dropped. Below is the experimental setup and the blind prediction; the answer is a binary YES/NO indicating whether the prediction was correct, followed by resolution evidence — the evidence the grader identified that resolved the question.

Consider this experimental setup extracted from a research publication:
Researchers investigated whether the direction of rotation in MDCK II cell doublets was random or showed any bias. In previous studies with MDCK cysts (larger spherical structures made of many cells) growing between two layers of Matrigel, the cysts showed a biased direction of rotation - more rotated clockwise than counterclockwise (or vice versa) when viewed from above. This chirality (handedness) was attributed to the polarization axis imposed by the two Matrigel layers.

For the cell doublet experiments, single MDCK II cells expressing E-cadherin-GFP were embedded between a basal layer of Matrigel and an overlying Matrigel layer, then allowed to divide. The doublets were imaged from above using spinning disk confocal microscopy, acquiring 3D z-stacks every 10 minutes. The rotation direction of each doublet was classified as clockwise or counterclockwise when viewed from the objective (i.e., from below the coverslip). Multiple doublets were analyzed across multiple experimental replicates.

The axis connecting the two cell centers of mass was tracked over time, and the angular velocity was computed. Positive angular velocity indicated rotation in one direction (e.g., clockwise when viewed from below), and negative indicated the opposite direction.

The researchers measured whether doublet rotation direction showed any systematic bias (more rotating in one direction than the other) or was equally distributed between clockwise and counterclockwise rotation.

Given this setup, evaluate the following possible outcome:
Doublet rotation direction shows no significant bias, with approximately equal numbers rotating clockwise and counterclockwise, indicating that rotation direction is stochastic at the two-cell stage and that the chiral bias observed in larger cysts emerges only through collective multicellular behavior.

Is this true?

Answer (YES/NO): YES